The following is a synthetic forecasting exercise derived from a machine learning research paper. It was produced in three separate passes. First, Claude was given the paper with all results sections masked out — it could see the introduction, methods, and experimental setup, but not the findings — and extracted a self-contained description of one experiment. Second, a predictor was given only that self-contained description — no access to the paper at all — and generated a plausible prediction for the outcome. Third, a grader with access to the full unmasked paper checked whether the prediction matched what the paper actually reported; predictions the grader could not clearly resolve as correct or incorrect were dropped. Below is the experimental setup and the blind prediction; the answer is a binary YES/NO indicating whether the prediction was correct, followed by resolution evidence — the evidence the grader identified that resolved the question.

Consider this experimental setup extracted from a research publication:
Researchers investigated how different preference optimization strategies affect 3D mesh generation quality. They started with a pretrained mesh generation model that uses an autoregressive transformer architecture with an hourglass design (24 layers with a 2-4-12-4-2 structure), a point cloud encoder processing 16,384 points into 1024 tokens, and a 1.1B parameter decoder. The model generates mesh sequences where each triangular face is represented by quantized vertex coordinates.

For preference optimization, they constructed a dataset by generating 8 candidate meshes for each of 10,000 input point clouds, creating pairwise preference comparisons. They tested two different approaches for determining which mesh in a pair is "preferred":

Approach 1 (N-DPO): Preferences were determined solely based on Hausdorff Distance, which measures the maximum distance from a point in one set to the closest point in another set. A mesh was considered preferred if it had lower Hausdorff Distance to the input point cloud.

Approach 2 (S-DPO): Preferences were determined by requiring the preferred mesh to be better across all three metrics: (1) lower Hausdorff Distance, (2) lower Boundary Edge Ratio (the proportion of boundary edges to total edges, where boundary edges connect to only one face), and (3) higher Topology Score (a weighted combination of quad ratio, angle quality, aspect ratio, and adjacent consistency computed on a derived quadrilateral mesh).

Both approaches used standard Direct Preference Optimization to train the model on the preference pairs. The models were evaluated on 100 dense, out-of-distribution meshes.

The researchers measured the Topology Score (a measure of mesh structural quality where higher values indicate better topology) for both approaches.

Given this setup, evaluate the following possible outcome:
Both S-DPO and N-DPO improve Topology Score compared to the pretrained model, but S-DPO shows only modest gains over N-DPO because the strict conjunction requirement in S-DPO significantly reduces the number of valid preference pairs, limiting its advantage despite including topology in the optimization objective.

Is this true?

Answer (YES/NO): NO